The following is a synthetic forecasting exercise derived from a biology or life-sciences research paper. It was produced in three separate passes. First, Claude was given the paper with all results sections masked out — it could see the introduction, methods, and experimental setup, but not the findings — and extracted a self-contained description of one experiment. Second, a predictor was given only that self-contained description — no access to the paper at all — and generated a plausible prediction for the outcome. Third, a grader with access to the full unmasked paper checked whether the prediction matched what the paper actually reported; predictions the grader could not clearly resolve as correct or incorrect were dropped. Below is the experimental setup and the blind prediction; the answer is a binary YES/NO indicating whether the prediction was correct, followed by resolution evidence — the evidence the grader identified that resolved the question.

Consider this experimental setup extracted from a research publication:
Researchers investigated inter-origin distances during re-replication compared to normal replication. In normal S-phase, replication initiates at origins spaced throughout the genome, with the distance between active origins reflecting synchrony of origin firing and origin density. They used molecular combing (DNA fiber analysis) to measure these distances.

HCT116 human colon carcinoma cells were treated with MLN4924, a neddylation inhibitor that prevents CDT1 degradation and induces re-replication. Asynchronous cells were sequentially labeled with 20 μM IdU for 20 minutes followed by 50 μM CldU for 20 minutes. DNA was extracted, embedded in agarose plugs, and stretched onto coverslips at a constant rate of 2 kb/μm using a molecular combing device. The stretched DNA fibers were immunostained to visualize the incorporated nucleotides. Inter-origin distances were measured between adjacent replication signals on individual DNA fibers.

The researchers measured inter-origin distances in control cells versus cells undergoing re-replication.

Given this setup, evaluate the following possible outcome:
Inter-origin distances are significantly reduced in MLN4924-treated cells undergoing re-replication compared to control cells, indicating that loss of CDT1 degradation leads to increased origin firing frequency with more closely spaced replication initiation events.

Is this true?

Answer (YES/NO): YES